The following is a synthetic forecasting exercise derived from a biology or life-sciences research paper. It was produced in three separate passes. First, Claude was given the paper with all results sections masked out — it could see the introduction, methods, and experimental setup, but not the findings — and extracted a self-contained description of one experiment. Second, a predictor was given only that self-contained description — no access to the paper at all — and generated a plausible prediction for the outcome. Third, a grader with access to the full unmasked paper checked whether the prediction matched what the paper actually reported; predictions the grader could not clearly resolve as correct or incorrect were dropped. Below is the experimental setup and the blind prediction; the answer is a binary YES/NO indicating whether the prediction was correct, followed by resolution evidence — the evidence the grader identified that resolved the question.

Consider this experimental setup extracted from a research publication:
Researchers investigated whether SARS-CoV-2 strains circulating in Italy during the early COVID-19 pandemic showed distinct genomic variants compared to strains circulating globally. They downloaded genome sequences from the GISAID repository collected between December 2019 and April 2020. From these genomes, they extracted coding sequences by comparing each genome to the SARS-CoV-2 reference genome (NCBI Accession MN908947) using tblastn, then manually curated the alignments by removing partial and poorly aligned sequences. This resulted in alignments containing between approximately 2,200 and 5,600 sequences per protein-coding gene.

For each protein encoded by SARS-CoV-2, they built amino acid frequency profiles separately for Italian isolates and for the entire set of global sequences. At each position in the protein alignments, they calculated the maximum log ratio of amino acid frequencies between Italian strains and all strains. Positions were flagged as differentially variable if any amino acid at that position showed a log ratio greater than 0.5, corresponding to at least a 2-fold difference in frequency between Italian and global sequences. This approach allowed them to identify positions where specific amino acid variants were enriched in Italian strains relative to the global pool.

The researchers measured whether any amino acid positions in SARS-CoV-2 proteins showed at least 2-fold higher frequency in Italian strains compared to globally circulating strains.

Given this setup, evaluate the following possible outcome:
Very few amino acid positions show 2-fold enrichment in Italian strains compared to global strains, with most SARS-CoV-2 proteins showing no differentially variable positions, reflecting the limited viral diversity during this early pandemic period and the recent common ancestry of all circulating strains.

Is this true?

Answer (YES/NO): NO